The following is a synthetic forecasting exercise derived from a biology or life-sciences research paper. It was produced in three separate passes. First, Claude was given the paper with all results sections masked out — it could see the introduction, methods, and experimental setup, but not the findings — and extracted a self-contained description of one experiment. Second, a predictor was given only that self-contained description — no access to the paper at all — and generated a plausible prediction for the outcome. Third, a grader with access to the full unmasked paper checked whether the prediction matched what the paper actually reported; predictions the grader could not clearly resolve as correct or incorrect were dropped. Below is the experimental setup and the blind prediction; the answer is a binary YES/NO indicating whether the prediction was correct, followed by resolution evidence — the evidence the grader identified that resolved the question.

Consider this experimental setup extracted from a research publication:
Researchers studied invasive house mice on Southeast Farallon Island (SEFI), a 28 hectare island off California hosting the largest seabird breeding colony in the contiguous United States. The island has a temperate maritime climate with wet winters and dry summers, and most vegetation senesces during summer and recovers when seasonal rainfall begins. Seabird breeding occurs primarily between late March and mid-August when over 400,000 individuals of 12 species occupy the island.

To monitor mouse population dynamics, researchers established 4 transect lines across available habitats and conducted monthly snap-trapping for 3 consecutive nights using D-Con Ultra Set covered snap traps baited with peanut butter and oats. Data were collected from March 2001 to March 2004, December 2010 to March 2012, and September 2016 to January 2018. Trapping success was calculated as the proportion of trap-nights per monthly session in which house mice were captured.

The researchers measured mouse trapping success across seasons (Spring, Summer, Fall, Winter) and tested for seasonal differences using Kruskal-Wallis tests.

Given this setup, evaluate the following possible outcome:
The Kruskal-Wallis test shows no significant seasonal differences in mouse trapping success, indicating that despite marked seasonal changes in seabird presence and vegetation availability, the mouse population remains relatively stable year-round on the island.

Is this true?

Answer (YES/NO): NO